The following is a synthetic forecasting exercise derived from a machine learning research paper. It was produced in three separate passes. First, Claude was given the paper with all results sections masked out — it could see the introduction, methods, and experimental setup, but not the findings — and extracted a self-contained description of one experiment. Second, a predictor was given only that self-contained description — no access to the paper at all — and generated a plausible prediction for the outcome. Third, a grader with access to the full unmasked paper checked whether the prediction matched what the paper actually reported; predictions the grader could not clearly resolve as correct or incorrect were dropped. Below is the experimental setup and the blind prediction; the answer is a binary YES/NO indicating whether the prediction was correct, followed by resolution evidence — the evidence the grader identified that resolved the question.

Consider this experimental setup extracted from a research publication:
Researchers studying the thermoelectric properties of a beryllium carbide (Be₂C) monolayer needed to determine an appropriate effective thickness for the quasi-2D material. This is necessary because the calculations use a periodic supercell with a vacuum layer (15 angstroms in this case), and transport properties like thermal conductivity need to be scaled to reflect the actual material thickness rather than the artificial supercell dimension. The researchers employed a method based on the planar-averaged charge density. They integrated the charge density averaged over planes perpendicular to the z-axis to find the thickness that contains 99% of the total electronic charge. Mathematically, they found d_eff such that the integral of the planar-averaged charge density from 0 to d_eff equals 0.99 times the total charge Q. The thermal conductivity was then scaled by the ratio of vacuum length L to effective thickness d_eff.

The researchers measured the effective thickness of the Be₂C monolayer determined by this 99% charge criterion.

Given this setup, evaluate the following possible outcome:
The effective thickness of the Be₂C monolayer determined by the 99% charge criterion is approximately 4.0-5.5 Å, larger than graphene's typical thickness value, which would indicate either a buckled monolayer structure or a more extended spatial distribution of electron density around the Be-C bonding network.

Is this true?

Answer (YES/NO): YES